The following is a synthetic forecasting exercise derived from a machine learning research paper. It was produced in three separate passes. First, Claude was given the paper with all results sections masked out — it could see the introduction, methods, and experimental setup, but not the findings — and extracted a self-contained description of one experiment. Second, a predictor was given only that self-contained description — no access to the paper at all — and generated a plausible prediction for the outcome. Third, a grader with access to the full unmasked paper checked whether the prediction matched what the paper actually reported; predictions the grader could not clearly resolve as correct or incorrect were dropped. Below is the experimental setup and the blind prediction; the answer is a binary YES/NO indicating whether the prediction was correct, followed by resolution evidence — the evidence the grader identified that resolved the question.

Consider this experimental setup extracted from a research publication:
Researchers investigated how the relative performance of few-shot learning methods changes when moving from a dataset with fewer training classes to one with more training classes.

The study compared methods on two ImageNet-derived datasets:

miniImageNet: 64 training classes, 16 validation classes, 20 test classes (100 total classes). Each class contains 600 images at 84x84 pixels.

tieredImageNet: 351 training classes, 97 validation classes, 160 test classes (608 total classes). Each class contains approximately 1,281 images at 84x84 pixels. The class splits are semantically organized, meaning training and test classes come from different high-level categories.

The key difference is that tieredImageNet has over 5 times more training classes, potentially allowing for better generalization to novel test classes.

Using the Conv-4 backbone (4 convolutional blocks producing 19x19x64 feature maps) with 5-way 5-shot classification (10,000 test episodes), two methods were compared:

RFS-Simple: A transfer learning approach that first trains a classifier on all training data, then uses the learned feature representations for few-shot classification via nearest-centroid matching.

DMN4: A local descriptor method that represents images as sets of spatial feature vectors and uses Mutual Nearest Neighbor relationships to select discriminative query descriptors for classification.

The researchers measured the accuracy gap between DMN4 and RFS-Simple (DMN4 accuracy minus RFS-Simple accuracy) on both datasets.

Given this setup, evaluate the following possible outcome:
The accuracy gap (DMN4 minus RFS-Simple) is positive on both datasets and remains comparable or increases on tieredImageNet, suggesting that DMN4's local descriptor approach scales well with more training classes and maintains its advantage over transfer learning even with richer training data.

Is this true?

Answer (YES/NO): NO